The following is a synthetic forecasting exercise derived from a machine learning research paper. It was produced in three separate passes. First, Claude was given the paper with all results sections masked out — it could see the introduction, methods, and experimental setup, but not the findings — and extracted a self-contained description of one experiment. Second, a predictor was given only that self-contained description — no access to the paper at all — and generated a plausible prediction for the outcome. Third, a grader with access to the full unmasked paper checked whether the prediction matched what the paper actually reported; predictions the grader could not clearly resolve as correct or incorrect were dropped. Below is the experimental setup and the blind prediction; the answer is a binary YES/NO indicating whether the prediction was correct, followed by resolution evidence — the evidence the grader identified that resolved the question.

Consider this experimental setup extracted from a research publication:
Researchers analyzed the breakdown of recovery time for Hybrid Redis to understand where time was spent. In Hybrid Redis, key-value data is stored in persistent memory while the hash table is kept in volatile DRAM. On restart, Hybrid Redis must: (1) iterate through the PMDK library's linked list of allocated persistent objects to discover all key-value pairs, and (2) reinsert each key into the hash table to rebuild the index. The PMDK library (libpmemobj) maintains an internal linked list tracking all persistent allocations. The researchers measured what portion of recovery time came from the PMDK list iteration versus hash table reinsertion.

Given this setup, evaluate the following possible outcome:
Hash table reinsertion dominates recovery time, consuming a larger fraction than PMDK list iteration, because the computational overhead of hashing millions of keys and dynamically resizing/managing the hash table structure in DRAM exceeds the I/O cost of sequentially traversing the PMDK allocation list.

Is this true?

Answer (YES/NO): NO